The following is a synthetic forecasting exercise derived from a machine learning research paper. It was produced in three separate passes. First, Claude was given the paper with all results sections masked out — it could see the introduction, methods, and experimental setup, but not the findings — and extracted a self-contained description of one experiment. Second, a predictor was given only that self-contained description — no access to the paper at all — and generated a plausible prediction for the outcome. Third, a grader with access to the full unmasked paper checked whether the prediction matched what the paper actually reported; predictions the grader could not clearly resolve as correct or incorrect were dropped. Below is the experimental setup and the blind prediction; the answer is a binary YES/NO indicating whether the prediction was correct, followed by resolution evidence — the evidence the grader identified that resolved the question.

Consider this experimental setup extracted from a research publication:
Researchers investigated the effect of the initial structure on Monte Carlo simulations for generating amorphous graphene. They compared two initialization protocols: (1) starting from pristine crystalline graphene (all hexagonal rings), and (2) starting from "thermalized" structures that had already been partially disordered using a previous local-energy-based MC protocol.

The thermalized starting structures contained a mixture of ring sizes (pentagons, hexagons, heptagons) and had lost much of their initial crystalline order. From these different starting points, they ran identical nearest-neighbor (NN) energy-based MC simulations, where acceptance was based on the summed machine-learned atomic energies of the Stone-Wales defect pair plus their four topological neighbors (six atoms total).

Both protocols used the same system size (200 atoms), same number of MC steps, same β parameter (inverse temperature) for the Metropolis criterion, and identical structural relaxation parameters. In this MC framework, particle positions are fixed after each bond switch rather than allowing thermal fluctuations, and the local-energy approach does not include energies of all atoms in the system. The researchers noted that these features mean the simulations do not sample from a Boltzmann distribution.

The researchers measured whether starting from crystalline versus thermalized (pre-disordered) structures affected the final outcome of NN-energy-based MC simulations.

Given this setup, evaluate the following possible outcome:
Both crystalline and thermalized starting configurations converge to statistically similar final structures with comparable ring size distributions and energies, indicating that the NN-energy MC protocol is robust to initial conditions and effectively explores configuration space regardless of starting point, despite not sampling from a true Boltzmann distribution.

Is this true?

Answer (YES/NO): YES